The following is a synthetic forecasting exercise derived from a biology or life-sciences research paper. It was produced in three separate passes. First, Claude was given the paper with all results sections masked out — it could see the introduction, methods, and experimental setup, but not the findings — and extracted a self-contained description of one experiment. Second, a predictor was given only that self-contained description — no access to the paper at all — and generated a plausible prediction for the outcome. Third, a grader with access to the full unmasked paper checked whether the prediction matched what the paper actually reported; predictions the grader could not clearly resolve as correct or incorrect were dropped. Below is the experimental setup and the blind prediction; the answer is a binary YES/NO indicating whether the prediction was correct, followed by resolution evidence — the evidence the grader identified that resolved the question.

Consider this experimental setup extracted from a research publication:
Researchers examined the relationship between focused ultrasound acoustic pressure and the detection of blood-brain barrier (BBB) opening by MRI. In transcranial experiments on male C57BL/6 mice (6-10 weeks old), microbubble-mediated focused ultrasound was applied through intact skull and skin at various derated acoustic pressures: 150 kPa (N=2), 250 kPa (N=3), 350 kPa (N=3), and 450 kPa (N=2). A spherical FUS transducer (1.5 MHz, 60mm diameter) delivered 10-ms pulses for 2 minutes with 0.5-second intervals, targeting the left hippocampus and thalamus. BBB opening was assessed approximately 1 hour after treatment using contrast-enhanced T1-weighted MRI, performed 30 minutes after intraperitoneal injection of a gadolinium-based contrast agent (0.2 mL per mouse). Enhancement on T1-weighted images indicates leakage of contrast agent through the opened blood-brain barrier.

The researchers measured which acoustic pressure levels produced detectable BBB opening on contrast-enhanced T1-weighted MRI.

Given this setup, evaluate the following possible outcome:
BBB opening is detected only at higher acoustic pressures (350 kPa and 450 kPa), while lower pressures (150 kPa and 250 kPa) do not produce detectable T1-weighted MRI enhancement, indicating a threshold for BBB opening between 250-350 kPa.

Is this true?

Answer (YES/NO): NO